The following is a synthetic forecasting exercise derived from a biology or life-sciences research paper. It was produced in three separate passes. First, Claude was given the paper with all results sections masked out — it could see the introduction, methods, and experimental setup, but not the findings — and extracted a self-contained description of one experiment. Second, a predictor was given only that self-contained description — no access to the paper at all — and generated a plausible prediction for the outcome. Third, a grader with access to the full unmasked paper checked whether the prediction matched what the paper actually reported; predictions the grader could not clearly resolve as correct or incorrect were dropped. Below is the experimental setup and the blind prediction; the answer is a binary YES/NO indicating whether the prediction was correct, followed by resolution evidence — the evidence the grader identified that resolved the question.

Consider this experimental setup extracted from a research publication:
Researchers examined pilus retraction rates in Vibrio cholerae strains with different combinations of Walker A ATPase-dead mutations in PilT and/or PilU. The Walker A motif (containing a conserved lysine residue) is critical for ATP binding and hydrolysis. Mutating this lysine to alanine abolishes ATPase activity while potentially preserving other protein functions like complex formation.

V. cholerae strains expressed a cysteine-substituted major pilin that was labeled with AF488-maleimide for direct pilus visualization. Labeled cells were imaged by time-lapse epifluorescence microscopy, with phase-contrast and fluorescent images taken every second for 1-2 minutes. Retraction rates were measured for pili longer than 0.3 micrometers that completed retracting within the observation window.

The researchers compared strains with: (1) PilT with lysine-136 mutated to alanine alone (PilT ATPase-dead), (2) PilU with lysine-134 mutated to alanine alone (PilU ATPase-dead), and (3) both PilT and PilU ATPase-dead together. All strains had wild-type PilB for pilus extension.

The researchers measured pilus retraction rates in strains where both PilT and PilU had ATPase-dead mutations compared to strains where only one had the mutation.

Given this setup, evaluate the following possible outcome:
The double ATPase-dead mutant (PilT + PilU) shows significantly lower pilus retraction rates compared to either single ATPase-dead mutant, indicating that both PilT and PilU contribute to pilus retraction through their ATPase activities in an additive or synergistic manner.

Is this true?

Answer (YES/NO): NO